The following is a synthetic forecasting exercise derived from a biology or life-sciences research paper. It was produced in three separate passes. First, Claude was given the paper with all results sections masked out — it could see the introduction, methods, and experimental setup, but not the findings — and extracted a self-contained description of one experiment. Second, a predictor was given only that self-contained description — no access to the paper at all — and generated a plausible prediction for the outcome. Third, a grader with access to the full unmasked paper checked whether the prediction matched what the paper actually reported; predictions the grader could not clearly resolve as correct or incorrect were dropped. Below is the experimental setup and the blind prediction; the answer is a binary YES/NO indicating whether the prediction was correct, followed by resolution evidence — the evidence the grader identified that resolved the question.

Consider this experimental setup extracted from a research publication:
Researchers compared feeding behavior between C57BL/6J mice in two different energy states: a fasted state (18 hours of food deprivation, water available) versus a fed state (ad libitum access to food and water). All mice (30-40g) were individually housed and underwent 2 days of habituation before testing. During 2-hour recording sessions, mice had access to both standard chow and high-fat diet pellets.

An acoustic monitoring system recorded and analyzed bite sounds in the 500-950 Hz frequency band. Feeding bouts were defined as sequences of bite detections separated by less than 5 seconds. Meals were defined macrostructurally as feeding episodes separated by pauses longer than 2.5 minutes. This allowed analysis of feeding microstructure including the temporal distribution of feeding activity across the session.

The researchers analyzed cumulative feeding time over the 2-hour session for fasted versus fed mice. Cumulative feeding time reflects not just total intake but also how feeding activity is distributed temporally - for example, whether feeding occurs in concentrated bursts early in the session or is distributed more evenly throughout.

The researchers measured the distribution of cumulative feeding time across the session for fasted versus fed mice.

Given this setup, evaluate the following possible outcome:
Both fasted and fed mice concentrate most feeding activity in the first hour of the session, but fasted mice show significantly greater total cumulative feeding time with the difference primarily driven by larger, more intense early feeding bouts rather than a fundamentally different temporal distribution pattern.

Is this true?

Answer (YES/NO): NO